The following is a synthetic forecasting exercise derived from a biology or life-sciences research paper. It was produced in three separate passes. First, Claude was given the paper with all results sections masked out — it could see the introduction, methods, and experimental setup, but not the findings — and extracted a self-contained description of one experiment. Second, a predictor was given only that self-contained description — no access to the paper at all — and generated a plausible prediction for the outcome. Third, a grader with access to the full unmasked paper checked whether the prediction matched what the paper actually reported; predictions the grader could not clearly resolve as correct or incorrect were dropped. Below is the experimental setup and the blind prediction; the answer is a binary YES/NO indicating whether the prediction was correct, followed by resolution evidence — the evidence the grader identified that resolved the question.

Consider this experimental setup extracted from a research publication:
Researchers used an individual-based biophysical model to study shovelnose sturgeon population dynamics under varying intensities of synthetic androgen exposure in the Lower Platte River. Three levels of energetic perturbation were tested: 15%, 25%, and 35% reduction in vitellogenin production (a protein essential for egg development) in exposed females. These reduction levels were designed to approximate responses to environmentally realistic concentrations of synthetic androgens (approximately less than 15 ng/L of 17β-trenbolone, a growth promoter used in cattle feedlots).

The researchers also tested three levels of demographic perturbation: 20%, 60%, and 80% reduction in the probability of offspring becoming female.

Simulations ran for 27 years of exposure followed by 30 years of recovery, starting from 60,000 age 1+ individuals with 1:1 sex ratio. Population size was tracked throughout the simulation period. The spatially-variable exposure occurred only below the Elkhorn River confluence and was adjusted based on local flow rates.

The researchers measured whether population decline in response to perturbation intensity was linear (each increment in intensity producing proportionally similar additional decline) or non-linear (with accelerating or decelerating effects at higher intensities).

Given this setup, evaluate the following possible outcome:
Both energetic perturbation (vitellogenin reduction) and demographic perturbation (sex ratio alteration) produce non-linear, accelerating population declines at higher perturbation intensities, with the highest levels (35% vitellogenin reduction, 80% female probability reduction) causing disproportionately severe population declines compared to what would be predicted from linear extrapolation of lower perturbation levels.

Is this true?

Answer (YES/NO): NO